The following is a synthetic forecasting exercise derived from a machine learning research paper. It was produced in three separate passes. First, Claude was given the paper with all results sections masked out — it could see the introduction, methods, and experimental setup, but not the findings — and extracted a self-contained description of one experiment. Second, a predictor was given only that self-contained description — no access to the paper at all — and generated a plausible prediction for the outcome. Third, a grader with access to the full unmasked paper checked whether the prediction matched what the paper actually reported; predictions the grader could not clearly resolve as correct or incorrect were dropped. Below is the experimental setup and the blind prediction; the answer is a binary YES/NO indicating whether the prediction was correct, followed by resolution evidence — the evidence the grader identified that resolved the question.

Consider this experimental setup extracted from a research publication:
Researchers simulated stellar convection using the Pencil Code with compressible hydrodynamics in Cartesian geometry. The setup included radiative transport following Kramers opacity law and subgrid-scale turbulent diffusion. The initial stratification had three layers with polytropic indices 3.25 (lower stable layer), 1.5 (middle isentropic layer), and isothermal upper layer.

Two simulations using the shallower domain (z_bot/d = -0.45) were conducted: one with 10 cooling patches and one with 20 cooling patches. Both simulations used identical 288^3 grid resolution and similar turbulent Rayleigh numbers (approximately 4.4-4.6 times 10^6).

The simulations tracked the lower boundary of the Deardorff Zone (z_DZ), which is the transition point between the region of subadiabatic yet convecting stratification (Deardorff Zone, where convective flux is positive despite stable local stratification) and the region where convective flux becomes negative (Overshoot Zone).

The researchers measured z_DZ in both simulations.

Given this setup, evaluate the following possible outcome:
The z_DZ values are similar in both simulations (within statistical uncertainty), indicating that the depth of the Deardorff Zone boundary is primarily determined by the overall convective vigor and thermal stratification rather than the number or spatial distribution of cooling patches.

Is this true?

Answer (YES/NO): NO